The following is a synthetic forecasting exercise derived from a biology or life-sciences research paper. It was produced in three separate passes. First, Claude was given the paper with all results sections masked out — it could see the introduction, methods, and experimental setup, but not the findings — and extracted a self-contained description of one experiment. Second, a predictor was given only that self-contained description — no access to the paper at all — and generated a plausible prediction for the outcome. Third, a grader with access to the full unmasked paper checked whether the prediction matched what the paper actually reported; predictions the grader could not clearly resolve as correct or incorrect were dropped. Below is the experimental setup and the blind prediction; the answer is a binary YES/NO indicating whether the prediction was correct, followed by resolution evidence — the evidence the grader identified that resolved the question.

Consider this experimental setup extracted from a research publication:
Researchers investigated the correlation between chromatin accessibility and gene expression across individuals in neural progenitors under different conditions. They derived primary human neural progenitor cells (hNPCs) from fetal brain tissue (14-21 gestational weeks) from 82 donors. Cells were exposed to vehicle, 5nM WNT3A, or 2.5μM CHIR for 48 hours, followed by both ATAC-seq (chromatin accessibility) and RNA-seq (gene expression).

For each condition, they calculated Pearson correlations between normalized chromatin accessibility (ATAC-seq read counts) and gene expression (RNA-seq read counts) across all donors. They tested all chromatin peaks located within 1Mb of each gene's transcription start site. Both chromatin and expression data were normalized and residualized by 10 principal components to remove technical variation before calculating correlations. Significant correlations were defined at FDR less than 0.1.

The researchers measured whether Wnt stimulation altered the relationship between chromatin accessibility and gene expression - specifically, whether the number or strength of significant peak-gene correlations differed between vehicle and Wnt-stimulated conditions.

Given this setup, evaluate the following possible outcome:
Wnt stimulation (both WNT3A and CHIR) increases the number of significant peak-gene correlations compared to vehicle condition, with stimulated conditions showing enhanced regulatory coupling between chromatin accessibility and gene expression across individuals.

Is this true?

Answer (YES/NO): YES